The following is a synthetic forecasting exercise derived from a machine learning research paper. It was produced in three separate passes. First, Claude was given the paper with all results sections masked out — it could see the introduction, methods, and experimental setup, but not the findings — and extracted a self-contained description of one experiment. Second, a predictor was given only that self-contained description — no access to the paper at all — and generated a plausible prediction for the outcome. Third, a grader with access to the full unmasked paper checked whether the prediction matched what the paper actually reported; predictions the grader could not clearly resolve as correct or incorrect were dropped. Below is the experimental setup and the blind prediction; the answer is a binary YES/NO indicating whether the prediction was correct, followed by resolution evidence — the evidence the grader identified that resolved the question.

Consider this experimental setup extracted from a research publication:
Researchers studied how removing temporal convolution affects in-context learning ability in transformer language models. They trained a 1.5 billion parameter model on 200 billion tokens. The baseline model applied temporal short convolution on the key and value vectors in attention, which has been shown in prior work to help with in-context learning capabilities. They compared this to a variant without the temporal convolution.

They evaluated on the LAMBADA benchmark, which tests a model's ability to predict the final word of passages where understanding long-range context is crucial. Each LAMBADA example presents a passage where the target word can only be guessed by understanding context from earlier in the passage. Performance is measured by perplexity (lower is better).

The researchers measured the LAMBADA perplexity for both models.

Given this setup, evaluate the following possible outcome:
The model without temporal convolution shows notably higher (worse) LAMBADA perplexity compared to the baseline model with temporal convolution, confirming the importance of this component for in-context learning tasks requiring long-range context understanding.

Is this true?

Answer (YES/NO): YES